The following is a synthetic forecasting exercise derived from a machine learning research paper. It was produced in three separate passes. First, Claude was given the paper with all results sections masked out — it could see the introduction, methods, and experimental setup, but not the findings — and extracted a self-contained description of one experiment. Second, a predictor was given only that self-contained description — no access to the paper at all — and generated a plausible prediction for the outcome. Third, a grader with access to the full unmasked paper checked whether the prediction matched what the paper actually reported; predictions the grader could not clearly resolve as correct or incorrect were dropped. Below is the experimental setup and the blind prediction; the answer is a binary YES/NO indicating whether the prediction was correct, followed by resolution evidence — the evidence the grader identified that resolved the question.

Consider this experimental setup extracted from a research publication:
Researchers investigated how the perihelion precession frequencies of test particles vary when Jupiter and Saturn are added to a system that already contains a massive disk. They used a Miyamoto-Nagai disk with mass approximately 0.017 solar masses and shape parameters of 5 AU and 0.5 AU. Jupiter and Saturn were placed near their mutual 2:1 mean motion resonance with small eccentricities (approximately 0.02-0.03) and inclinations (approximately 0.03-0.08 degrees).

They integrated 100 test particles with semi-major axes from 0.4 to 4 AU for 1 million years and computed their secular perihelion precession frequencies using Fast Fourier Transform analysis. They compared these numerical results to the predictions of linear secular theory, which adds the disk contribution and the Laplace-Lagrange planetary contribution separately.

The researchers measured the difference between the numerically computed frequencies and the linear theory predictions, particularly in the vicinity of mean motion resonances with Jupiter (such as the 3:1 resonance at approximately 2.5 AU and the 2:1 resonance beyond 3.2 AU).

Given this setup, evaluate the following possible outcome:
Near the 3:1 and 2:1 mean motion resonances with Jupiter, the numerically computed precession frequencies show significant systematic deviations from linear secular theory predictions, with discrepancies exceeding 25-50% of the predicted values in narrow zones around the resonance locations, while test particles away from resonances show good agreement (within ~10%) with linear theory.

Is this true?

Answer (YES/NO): NO